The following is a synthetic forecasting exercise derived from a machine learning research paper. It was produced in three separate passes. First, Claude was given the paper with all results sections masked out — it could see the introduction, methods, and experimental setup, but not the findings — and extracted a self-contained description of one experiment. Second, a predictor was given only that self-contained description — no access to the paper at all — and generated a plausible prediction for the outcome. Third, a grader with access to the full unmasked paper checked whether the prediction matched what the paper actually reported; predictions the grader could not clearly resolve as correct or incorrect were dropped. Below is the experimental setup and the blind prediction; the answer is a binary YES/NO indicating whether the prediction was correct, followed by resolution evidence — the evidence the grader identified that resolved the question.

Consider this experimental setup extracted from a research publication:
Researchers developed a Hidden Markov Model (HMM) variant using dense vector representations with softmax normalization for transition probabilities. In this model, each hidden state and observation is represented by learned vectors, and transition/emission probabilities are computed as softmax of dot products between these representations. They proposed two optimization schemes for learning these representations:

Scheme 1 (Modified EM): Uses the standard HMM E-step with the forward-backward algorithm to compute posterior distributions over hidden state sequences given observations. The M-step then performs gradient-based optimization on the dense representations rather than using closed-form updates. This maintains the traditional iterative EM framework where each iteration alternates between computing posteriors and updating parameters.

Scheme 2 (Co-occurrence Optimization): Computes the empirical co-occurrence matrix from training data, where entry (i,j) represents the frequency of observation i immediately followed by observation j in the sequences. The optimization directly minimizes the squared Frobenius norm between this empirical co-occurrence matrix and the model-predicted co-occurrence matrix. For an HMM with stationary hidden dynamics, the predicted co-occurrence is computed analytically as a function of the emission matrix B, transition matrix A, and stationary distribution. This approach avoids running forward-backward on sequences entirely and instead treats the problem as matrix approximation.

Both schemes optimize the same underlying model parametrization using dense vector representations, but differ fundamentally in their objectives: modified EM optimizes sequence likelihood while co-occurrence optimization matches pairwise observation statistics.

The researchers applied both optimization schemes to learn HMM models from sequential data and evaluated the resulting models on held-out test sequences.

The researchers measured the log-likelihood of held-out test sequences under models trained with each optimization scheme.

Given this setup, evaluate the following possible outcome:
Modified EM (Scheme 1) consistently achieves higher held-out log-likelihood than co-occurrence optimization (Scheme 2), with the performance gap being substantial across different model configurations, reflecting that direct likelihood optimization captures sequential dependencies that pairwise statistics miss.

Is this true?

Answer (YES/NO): NO